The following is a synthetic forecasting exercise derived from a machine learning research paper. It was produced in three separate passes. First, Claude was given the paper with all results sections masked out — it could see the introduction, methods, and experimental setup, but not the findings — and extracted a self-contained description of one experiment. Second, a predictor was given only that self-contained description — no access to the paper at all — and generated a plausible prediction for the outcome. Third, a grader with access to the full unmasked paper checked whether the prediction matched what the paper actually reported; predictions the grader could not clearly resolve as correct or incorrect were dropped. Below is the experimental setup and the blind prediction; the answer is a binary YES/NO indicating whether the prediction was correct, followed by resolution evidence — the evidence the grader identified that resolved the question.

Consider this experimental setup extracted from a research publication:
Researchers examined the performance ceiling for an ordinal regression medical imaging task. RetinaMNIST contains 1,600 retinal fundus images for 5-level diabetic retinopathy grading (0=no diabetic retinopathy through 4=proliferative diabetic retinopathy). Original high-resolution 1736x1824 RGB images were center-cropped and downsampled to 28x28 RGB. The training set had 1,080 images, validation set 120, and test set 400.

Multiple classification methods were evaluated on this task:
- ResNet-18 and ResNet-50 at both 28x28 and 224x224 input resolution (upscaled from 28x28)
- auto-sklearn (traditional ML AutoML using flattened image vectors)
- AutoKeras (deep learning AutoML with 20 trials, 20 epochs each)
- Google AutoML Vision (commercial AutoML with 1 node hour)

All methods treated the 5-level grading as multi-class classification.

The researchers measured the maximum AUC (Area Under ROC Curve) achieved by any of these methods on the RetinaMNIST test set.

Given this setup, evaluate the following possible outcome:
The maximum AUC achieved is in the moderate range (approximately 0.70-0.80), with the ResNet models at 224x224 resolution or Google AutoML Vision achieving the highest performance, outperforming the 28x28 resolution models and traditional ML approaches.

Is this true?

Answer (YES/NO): NO